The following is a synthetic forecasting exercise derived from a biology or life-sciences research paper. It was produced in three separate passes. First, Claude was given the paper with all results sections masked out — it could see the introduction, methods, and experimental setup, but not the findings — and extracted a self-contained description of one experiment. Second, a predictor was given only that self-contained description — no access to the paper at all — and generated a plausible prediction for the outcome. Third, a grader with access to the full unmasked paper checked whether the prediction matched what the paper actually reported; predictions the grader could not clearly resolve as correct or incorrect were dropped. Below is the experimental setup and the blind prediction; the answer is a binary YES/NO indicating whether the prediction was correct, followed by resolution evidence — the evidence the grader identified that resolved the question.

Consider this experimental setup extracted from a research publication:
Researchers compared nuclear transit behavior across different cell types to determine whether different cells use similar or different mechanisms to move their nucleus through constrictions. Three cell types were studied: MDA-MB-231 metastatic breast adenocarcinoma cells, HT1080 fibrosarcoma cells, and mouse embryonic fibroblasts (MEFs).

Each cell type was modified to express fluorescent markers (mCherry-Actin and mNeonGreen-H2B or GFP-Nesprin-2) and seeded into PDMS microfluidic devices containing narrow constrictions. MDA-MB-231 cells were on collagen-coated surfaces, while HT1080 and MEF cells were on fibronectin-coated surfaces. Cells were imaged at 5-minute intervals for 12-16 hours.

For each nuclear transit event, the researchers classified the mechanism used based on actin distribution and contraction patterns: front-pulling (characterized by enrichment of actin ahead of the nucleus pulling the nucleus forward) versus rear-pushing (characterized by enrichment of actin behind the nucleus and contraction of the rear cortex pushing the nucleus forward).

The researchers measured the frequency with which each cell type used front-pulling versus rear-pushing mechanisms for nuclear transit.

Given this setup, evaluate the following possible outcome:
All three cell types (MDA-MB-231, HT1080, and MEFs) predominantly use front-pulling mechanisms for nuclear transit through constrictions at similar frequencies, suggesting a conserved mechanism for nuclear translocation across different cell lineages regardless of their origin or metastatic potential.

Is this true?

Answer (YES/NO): NO